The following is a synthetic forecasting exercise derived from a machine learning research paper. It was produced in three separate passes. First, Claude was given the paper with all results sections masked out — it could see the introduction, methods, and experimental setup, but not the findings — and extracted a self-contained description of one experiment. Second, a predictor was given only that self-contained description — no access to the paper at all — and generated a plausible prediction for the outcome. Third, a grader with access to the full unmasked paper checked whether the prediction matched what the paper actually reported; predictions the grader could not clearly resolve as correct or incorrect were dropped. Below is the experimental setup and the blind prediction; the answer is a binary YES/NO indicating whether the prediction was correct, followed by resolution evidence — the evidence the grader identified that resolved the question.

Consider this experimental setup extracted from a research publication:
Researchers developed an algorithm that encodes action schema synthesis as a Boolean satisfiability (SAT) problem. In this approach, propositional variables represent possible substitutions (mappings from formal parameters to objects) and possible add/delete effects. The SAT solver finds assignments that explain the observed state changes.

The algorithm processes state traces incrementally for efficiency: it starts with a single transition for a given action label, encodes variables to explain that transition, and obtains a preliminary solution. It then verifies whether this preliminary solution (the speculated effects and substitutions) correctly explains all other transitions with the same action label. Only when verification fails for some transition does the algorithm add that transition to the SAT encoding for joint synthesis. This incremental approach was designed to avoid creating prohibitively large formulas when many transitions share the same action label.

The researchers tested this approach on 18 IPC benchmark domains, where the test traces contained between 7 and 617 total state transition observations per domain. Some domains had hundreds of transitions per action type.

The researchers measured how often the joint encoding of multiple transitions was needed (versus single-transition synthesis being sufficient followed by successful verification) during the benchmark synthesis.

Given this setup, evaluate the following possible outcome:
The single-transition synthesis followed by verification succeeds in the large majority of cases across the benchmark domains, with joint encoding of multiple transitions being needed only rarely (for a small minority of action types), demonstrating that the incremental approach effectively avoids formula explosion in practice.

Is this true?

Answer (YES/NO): YES